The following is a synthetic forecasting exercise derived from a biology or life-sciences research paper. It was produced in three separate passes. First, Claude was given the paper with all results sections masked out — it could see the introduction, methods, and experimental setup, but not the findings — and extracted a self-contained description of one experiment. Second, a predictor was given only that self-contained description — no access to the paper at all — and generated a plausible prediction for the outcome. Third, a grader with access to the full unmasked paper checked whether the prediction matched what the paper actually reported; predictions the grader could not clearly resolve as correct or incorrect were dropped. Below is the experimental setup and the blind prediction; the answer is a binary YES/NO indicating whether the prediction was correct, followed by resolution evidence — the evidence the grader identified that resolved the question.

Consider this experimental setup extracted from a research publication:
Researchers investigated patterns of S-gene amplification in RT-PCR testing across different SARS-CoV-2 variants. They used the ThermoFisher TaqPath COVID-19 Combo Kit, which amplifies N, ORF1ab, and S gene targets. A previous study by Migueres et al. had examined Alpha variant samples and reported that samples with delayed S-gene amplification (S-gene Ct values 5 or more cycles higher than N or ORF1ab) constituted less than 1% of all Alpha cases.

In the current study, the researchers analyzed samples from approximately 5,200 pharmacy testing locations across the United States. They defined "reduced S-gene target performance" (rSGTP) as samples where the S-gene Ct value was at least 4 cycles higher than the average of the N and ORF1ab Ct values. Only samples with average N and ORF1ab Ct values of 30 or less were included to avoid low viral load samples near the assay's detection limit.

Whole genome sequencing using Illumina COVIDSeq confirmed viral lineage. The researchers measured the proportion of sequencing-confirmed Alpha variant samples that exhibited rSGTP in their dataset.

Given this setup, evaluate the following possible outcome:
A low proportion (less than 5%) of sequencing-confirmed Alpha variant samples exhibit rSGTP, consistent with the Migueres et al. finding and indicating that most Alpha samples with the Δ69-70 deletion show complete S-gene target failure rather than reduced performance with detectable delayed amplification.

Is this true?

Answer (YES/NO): NO